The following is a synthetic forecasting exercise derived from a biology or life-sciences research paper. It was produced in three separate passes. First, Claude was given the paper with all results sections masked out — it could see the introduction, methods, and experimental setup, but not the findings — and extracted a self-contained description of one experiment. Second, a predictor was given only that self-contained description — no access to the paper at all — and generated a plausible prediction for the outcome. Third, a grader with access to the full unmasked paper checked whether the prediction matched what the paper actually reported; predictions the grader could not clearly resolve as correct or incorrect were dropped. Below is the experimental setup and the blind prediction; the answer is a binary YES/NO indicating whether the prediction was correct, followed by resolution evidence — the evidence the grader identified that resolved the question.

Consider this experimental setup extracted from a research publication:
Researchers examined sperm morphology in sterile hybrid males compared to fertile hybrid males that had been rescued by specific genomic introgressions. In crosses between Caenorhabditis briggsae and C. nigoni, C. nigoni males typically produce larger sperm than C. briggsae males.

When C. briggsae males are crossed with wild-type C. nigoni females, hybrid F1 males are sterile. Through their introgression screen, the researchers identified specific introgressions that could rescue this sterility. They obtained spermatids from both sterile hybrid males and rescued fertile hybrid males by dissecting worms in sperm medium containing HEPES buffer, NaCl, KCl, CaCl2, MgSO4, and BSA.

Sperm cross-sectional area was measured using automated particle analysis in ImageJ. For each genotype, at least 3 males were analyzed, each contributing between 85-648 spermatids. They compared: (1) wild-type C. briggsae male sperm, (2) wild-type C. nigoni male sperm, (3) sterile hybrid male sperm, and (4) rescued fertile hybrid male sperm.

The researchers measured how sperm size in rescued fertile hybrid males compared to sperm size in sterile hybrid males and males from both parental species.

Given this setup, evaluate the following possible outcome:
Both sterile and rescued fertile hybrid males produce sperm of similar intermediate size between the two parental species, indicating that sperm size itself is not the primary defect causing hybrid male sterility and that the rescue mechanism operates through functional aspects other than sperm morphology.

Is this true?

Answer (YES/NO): NO